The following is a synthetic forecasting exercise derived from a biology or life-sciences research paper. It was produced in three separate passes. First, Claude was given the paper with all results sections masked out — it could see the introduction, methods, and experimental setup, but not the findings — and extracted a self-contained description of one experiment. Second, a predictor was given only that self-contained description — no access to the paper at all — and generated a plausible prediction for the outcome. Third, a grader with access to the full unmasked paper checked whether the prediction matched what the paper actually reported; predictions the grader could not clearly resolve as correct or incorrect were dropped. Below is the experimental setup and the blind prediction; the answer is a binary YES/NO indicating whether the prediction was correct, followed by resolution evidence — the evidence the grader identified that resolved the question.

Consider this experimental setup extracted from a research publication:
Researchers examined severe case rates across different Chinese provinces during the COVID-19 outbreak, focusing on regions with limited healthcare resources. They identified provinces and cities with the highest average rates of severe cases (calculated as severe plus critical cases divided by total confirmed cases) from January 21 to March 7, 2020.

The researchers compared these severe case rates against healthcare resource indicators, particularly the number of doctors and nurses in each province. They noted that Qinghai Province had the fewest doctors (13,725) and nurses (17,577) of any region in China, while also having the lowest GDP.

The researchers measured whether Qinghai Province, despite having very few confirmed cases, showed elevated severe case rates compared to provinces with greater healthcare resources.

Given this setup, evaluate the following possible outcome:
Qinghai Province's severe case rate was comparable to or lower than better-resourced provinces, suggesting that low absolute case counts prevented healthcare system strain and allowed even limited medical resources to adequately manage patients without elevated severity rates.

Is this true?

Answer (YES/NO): NO